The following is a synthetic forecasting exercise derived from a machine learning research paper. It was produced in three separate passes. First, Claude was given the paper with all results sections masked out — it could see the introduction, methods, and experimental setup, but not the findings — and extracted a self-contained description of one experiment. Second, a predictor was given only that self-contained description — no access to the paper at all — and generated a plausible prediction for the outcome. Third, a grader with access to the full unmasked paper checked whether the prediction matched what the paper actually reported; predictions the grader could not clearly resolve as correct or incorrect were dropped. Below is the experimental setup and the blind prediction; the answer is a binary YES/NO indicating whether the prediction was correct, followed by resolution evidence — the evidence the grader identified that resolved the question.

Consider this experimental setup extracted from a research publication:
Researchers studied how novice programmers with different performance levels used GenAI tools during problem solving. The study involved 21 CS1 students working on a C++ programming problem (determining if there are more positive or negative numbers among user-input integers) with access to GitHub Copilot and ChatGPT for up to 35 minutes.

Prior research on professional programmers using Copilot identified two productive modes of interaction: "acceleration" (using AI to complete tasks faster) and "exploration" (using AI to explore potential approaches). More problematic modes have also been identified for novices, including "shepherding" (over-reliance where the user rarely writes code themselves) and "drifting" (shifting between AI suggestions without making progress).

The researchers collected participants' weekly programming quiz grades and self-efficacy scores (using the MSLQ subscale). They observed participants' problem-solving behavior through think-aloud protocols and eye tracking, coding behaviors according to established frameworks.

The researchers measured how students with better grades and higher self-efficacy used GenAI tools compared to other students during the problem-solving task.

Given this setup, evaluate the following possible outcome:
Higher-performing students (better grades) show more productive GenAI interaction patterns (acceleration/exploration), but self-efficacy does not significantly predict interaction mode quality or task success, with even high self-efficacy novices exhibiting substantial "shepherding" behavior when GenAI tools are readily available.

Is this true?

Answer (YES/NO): NO